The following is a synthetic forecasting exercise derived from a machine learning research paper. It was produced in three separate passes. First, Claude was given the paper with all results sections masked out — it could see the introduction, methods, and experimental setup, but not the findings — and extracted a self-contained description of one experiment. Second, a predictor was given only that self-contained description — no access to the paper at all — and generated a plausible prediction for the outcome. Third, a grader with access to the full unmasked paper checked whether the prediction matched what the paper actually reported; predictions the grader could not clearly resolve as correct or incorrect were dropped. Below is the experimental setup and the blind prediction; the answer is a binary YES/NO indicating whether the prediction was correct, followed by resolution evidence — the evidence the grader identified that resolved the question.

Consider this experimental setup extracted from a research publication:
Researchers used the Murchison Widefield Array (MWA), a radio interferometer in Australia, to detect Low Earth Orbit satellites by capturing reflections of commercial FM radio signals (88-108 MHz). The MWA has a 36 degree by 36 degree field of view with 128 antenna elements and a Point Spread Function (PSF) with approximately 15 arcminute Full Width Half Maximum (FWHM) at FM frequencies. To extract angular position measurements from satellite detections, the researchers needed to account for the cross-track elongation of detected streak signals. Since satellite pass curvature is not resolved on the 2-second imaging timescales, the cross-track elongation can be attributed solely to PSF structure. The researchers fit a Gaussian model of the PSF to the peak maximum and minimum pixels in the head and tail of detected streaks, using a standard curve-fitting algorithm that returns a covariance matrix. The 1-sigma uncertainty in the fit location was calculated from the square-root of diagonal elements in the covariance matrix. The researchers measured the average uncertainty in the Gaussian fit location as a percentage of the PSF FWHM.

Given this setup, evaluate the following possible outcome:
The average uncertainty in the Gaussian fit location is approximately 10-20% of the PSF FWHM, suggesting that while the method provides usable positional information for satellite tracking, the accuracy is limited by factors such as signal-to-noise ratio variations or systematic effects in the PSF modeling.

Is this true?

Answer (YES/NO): NO